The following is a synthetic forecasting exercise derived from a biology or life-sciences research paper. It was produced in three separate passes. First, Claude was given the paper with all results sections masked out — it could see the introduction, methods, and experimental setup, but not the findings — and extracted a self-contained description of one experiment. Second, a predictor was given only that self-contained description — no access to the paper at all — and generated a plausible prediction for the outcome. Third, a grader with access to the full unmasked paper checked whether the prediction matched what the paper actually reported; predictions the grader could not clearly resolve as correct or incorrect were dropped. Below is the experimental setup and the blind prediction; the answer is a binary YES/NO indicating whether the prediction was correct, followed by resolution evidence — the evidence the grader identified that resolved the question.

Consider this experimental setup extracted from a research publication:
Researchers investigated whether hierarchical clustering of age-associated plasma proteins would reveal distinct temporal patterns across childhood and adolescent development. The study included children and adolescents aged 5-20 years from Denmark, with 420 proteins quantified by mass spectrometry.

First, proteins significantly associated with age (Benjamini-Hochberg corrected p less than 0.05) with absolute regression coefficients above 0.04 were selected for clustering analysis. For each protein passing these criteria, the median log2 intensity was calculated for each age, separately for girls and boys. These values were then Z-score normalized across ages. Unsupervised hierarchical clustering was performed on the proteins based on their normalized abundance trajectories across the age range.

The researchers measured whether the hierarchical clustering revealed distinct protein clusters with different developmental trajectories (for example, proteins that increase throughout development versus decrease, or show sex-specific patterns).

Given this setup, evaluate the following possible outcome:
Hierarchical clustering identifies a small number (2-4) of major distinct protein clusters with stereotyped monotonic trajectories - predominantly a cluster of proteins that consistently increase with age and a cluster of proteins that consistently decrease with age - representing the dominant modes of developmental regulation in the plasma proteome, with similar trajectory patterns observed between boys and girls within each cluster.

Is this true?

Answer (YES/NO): NO